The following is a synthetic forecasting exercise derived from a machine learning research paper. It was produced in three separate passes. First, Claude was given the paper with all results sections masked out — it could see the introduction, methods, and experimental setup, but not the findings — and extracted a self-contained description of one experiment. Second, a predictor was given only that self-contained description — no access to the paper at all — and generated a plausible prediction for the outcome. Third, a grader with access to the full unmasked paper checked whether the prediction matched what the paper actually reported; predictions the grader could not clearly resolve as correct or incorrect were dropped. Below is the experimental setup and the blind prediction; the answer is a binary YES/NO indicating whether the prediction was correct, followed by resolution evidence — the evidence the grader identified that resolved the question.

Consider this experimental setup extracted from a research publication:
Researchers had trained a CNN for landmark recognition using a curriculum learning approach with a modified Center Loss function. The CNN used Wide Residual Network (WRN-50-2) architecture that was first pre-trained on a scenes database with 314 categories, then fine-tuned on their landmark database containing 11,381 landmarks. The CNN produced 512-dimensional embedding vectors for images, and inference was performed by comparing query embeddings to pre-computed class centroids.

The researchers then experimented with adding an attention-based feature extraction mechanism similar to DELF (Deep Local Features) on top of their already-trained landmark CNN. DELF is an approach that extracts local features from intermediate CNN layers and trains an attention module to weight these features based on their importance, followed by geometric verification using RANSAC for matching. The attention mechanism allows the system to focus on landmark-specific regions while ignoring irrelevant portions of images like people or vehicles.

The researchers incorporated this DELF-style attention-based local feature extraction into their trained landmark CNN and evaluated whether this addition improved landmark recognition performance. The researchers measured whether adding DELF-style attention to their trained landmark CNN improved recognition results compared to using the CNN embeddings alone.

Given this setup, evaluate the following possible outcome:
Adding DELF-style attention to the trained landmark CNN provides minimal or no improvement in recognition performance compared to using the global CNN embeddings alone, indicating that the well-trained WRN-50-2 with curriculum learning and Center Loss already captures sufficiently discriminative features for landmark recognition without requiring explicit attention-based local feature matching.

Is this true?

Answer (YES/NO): YES